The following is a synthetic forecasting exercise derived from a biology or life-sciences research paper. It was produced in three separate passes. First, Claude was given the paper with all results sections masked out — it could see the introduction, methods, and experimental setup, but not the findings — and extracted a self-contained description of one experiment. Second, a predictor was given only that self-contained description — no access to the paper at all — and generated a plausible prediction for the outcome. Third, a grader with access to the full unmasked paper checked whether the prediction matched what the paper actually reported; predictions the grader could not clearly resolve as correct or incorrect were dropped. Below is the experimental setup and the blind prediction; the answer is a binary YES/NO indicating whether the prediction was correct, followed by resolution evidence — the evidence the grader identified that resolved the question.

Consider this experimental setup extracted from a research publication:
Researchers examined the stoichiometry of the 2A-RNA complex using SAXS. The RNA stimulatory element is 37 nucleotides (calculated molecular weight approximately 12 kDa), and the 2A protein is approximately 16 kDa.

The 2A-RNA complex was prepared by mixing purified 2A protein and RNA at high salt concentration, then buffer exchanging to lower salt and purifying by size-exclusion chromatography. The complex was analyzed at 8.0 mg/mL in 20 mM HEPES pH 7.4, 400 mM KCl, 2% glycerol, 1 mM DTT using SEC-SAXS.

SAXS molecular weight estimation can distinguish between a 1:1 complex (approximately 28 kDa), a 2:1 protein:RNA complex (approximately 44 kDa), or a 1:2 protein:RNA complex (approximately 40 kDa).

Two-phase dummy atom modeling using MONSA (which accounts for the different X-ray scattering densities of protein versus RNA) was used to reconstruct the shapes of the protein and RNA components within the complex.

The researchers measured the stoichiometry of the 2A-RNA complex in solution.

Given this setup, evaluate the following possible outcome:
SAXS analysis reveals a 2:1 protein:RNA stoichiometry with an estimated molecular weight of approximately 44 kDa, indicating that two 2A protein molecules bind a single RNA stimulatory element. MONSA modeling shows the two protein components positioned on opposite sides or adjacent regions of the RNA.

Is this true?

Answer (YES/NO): NO